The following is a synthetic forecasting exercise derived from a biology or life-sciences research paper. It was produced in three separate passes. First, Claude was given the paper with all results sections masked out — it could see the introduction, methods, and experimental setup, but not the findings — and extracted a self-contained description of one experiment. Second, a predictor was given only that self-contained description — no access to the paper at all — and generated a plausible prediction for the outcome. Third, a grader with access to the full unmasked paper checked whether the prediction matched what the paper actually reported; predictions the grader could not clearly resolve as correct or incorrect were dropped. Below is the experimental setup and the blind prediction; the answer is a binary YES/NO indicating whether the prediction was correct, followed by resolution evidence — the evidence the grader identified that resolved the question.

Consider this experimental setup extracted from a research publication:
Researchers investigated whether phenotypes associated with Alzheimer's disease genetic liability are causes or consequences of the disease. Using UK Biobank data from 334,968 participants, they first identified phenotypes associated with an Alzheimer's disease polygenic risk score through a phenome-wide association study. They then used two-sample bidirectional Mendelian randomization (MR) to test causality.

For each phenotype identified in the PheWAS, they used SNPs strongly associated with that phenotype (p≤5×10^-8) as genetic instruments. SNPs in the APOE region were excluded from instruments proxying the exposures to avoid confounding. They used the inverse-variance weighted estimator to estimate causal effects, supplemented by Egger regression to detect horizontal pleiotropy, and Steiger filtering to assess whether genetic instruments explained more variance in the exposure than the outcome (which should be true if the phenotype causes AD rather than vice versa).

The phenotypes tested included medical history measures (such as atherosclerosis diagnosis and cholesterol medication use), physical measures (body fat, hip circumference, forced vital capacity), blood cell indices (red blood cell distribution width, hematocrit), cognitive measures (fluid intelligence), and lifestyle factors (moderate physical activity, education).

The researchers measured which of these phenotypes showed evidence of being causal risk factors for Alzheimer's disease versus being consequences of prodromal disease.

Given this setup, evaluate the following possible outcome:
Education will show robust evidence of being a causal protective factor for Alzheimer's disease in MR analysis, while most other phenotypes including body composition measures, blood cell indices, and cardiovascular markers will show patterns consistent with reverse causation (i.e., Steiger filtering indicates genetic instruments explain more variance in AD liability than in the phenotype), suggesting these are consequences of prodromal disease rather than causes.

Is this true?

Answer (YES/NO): NO